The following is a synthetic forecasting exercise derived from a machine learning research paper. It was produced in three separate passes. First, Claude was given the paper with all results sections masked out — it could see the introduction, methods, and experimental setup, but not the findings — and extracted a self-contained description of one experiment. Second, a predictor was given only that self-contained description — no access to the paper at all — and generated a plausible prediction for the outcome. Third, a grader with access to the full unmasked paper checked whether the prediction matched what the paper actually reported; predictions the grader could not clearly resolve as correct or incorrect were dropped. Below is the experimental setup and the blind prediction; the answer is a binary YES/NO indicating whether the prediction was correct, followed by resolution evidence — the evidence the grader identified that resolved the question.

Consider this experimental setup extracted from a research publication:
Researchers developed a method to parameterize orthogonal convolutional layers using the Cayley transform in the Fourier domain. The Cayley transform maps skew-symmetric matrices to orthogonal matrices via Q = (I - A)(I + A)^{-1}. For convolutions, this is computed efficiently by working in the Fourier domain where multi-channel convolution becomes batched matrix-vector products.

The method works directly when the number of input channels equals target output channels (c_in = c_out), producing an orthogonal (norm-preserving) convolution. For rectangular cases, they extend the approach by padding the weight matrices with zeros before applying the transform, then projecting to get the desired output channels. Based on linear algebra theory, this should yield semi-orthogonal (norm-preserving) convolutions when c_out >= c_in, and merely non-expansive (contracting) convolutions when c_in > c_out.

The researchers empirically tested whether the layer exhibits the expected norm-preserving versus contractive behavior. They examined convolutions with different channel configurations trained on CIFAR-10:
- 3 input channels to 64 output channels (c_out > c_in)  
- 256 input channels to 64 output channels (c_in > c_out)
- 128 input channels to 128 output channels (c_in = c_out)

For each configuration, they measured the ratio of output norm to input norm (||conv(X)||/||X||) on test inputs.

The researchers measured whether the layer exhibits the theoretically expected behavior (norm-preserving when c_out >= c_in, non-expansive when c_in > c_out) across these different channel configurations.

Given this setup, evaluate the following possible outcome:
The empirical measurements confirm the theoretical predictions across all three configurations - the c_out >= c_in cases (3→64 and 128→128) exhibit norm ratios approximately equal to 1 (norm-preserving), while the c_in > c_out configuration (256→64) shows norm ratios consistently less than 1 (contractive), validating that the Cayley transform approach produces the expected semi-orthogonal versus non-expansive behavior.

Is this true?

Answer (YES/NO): YES